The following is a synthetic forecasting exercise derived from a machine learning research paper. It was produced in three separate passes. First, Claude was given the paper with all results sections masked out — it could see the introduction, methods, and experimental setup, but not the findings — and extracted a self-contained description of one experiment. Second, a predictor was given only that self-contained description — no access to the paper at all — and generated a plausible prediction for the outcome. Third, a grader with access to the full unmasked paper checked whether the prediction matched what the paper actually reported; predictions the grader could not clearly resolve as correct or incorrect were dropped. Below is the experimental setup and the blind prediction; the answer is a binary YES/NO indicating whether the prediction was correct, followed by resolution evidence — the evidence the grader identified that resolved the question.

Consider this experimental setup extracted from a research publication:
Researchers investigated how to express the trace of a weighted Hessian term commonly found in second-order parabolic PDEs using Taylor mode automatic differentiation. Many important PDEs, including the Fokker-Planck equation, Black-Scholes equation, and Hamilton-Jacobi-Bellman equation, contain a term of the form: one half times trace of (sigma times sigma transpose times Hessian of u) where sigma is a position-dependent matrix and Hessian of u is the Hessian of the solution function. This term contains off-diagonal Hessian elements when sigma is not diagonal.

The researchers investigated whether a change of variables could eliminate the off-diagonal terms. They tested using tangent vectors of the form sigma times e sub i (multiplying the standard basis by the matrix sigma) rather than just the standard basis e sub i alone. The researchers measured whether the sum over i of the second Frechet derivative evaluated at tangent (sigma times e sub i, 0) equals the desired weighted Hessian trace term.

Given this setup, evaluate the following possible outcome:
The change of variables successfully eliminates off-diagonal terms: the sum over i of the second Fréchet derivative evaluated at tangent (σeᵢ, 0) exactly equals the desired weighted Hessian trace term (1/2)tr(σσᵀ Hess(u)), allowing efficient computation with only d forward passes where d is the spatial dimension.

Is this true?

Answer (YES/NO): YES